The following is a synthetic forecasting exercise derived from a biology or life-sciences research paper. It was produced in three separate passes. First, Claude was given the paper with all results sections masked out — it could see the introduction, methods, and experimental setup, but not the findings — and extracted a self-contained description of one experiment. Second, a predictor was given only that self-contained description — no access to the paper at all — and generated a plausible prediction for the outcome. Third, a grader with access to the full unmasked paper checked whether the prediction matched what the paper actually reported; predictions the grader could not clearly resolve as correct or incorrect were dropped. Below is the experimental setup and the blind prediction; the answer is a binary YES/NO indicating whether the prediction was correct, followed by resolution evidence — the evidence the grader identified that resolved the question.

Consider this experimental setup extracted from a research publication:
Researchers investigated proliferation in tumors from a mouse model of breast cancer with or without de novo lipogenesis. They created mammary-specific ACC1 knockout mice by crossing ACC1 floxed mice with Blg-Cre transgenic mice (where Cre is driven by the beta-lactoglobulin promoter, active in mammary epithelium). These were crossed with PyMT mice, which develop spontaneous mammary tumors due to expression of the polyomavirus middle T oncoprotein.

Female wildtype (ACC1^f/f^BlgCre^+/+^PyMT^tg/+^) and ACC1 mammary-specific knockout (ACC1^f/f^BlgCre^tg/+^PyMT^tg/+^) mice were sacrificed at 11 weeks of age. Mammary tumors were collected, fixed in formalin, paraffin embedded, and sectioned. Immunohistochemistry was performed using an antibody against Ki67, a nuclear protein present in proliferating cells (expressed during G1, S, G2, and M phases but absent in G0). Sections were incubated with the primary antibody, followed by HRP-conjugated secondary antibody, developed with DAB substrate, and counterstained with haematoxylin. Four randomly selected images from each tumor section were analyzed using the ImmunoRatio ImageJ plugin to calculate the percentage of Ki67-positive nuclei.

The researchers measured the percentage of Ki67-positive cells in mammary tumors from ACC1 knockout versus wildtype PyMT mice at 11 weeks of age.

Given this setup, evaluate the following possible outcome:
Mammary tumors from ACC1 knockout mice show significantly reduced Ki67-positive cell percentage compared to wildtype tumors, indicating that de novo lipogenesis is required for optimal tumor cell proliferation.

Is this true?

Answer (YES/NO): YES